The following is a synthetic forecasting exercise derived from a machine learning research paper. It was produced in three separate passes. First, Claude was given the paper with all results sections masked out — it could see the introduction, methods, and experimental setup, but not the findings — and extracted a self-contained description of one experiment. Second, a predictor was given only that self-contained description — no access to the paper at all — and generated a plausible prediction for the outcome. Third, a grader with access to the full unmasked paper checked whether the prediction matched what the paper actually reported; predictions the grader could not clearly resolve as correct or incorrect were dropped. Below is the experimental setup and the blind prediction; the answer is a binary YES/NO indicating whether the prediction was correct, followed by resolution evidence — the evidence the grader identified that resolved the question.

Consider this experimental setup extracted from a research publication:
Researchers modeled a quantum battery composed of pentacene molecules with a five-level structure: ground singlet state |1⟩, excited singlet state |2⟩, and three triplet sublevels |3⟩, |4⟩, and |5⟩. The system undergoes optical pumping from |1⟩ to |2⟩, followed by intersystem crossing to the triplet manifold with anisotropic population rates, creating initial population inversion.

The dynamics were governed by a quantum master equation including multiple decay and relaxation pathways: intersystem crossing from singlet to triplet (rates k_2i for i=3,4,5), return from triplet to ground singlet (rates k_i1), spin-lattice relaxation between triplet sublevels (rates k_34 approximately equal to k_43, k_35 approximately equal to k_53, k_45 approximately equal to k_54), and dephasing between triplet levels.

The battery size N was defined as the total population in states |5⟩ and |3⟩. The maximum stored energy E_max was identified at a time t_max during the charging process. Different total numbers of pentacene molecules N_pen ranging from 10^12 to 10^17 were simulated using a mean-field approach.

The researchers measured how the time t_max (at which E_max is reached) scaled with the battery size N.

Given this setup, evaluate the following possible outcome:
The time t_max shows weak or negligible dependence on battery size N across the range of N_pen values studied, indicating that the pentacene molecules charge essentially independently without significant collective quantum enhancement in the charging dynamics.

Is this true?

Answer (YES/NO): NO